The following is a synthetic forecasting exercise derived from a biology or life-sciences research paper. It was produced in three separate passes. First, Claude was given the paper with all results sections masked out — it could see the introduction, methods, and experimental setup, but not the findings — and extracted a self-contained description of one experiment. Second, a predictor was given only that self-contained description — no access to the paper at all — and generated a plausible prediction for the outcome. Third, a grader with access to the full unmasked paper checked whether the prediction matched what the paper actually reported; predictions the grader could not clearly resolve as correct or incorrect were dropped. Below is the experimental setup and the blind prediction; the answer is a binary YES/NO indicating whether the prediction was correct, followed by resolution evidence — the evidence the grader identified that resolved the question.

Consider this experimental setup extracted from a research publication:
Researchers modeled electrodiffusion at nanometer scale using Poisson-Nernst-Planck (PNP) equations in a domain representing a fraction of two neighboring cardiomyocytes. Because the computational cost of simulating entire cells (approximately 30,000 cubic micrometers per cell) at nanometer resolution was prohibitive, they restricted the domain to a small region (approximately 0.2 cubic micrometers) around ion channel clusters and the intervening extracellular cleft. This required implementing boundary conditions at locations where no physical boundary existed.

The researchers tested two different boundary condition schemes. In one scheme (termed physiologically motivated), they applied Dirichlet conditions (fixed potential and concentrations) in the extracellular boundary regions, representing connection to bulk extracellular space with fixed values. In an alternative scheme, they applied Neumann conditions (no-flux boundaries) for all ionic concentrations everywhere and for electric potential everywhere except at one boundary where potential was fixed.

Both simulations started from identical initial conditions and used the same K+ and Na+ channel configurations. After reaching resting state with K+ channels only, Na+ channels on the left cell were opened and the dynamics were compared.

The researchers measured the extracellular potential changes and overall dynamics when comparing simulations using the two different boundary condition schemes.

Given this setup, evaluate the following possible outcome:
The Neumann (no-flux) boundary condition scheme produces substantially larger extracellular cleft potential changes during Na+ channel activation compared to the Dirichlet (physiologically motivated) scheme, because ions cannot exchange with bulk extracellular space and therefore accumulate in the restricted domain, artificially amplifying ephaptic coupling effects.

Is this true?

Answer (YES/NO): NO